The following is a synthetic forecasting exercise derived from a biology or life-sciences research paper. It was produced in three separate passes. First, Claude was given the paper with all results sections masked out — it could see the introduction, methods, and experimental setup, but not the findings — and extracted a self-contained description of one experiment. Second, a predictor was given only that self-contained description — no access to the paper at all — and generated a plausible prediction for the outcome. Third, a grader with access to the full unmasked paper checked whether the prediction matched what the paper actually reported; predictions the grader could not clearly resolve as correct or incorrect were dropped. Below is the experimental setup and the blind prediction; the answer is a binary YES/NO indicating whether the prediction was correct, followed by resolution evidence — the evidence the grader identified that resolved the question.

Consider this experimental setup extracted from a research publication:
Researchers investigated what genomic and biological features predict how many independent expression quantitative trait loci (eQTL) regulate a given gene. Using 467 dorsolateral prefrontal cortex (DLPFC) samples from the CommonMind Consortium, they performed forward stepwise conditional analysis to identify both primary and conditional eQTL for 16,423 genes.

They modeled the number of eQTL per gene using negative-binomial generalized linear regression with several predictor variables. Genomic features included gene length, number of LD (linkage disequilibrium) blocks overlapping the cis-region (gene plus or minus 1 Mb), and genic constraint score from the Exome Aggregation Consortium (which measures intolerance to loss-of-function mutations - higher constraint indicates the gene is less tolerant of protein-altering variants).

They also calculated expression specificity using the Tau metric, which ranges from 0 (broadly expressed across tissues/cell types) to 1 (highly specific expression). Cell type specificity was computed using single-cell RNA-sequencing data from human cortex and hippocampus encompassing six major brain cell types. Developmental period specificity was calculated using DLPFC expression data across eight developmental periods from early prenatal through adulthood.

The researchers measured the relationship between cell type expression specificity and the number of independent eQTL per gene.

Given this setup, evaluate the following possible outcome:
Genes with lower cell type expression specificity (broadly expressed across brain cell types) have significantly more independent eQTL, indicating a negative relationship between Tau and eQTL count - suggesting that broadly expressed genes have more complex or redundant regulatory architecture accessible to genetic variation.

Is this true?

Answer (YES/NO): NO